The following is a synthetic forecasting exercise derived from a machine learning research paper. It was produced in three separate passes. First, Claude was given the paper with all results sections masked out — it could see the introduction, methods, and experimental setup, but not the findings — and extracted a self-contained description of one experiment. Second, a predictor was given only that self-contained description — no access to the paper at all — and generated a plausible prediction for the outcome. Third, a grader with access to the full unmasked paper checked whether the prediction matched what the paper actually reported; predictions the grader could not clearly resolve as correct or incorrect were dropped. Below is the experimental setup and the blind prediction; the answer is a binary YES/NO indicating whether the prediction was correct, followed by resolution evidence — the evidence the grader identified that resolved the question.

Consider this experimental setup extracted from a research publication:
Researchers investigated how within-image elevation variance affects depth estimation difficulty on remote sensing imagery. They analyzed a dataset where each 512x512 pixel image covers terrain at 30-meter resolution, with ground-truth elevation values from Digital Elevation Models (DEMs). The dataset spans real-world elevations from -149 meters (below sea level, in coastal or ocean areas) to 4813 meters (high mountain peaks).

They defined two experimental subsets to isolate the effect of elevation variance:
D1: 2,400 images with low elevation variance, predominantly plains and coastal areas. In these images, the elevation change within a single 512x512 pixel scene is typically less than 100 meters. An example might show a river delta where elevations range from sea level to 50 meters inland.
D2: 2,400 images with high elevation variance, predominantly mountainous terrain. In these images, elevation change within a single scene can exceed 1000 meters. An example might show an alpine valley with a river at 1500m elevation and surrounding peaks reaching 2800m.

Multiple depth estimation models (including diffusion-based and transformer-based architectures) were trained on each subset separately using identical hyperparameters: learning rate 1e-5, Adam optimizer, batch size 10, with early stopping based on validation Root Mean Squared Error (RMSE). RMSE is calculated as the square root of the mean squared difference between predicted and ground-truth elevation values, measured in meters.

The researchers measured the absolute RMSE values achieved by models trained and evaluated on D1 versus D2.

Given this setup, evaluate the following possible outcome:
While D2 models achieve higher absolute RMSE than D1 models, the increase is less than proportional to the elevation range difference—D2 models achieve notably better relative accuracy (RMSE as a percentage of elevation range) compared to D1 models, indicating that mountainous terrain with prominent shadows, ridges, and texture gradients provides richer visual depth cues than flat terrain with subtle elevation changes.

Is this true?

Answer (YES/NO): NO